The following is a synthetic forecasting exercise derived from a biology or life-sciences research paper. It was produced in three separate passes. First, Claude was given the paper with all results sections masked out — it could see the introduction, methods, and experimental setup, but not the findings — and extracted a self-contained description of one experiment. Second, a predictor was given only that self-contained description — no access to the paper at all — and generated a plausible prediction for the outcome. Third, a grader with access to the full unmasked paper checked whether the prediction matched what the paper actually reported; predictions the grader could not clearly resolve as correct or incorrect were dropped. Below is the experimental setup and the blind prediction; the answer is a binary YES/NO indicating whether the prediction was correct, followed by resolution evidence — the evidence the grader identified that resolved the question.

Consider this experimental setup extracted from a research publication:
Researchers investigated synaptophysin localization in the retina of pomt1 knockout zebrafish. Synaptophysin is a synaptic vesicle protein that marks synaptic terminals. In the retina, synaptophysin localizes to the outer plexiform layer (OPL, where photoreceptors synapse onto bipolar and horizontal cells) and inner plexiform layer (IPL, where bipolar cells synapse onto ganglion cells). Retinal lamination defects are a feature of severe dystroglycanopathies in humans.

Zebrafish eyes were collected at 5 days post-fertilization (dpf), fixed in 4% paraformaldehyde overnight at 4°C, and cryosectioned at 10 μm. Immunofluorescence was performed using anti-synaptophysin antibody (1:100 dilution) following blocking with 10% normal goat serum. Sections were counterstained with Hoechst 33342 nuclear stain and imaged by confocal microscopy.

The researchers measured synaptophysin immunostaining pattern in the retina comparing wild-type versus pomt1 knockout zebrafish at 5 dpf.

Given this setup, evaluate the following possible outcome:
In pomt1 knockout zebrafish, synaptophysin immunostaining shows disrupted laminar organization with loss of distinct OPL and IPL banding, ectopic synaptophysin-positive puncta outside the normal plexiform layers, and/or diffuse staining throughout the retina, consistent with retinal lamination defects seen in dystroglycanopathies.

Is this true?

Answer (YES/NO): NO